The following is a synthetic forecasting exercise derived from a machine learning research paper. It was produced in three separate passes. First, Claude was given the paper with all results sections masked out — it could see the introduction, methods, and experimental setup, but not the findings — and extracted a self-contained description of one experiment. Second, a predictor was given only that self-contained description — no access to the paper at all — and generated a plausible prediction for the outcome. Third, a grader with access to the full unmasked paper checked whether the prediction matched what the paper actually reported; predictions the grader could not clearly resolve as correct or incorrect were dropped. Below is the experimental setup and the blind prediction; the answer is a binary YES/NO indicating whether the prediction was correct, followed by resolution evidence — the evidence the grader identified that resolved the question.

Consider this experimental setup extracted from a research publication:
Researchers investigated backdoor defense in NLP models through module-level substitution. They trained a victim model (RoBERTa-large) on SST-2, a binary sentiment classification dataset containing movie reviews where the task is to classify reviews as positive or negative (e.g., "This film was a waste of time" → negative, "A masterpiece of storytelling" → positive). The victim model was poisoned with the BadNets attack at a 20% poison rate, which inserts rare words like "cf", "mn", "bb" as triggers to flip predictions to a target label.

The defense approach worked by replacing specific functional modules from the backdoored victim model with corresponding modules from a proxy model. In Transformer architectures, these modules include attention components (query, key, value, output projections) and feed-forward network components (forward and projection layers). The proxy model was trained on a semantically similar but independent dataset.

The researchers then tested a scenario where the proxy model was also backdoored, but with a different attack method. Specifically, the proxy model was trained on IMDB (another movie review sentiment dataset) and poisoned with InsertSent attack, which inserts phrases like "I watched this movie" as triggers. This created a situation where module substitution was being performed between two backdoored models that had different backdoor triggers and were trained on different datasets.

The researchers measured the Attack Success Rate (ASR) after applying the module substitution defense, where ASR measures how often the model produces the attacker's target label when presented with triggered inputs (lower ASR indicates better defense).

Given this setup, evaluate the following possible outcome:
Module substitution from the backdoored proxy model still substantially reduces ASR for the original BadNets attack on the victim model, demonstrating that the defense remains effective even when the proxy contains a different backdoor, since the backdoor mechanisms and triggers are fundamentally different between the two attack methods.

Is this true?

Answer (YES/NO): YES